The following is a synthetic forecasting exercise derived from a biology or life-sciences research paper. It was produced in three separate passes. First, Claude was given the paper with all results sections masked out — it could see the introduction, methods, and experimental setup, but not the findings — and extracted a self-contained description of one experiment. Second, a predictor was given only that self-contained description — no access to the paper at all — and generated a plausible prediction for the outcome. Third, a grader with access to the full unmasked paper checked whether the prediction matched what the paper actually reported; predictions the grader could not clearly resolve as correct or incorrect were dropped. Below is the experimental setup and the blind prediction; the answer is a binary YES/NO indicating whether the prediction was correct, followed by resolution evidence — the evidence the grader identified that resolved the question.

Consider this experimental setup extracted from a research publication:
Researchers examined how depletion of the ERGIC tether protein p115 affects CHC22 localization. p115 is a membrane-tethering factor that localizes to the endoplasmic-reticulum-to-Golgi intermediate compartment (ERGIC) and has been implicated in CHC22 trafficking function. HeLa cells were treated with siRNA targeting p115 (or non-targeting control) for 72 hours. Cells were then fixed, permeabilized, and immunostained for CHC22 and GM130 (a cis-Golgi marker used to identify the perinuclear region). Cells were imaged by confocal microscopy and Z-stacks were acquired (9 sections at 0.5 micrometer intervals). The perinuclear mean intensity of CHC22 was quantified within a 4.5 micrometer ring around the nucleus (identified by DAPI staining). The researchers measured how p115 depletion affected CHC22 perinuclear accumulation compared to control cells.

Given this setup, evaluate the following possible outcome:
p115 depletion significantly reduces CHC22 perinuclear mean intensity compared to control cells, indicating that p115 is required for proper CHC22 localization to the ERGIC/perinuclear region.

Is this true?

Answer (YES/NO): YES